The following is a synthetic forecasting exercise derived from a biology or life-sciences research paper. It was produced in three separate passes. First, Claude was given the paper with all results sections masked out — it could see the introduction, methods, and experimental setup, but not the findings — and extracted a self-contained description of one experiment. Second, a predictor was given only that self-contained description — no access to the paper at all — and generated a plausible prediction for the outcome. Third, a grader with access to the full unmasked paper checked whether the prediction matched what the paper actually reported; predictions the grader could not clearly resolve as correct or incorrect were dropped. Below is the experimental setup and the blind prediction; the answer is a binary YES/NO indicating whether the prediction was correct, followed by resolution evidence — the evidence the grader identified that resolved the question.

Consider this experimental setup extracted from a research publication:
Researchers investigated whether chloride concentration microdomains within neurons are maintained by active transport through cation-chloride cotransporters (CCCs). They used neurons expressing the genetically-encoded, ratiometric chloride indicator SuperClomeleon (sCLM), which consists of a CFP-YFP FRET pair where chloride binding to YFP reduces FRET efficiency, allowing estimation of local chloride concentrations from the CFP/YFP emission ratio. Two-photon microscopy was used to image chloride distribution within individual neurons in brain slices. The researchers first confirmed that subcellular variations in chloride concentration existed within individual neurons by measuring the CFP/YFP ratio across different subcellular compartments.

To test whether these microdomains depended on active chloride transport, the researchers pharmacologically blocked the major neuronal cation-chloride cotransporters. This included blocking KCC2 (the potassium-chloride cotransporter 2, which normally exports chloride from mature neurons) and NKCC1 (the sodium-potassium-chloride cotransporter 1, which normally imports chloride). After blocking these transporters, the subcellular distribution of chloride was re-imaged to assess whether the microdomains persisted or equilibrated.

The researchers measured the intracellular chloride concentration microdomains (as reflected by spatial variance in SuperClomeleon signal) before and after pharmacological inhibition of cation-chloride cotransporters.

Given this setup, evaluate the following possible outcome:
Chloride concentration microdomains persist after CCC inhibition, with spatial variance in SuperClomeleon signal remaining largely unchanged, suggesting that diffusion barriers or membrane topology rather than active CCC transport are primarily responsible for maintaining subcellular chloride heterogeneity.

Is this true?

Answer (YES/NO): NO